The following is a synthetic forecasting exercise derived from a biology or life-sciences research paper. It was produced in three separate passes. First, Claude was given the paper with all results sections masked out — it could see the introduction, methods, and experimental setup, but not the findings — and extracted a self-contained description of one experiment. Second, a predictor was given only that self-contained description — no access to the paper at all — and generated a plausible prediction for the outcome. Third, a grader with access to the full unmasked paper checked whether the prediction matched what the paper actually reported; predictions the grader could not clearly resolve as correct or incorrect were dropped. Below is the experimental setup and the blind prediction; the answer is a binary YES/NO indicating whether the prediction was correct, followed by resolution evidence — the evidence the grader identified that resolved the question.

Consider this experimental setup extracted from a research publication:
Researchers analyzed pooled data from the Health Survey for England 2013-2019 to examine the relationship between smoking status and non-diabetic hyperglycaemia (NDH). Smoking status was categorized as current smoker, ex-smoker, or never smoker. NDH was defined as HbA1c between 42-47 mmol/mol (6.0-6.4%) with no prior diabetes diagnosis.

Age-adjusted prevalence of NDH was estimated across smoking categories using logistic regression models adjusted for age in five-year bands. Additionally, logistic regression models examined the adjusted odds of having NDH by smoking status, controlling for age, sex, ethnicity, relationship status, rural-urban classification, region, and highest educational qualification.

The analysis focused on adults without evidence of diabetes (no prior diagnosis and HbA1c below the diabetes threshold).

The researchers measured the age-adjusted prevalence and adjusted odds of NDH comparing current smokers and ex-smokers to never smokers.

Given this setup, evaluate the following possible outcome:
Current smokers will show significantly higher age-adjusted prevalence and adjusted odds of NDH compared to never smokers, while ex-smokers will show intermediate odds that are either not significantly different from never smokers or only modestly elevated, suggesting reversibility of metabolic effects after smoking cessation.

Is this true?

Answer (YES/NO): YES